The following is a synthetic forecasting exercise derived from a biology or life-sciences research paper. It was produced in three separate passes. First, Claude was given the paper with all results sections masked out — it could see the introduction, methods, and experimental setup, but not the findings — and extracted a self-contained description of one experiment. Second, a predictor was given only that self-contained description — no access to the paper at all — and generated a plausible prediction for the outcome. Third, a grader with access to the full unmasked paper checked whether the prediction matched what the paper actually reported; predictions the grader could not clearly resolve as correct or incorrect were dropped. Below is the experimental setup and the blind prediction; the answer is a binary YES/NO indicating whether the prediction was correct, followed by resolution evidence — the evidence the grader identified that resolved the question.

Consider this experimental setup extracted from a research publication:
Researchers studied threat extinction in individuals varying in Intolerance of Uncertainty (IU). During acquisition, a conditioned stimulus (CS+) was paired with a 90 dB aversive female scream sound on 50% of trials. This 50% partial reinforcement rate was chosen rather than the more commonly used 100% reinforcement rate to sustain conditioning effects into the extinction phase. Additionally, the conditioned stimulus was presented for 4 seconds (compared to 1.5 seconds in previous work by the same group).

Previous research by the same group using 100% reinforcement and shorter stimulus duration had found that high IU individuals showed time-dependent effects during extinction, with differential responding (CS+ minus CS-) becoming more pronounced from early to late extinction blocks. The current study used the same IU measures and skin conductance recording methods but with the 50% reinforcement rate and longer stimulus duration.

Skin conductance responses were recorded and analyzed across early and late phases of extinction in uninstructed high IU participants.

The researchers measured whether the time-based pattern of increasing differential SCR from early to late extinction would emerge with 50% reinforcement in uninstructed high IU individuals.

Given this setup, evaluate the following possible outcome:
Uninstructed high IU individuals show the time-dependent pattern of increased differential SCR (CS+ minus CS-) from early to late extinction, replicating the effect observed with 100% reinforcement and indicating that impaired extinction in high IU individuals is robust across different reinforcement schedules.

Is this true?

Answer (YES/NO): NO